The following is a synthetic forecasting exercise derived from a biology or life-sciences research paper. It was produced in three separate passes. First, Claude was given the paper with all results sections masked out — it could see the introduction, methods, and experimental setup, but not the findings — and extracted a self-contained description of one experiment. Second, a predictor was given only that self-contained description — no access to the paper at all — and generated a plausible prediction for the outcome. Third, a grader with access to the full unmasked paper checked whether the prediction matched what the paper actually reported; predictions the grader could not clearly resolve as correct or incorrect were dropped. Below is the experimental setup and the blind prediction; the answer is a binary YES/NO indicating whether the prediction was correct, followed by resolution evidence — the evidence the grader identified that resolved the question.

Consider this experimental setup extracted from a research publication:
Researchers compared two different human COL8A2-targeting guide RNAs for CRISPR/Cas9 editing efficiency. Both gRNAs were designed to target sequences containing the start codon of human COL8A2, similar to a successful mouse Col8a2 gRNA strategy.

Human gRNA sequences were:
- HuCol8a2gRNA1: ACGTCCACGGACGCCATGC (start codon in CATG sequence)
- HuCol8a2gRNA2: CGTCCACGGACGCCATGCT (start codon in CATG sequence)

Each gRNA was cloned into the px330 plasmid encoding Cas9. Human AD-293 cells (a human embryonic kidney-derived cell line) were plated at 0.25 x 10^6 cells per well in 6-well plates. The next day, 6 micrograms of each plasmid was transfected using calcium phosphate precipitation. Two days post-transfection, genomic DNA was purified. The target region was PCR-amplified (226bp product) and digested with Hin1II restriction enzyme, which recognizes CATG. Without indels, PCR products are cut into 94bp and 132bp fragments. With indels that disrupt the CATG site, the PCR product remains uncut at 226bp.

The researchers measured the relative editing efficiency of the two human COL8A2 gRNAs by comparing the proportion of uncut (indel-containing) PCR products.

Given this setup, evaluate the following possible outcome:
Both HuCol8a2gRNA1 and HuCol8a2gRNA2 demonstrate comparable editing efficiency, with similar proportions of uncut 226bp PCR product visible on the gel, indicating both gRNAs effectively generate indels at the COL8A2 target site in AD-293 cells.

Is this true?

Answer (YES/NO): NO